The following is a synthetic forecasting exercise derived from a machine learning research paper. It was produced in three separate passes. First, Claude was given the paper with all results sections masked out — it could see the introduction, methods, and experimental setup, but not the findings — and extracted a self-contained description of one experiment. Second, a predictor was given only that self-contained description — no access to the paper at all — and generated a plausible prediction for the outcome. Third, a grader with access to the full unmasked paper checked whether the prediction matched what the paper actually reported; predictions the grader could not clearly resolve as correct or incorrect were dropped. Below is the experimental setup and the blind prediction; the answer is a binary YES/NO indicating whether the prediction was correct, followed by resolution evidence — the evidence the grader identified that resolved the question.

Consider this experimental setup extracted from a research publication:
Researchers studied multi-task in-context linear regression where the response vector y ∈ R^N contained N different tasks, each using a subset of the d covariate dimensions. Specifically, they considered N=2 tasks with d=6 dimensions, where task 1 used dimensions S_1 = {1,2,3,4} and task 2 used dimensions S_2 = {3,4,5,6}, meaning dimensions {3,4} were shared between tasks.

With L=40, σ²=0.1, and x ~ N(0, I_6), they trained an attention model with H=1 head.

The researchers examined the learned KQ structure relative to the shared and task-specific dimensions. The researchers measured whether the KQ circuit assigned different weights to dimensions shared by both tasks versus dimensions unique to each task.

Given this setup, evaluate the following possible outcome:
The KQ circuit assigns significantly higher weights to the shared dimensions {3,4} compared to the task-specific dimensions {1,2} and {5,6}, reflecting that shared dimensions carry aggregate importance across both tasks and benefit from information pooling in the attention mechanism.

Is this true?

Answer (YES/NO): YES